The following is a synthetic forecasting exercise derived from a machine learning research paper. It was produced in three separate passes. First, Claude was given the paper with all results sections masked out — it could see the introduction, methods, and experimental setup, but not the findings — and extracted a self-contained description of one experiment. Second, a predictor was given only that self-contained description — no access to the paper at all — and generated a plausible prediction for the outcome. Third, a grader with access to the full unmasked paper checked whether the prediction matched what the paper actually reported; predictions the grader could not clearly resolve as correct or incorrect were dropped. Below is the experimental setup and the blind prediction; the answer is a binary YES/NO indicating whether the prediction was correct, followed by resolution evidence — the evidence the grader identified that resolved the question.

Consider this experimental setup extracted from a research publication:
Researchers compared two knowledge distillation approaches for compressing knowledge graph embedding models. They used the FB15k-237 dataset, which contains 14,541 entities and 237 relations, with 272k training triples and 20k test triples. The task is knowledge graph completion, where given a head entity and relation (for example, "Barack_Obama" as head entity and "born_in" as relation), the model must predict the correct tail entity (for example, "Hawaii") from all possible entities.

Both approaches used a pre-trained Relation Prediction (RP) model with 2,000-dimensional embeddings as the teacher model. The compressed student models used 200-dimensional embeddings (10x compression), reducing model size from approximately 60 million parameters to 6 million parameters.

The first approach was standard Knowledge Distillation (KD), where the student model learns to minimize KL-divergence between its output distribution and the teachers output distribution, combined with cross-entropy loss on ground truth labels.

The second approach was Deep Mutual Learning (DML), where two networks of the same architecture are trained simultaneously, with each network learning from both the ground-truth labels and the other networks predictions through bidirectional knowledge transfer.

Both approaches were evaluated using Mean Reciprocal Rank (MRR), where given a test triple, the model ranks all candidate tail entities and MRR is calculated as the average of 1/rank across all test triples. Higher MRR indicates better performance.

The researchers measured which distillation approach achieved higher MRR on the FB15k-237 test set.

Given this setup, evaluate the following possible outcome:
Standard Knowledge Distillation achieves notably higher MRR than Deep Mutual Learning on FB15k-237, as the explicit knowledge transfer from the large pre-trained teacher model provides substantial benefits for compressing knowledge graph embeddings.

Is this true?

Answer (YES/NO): NO